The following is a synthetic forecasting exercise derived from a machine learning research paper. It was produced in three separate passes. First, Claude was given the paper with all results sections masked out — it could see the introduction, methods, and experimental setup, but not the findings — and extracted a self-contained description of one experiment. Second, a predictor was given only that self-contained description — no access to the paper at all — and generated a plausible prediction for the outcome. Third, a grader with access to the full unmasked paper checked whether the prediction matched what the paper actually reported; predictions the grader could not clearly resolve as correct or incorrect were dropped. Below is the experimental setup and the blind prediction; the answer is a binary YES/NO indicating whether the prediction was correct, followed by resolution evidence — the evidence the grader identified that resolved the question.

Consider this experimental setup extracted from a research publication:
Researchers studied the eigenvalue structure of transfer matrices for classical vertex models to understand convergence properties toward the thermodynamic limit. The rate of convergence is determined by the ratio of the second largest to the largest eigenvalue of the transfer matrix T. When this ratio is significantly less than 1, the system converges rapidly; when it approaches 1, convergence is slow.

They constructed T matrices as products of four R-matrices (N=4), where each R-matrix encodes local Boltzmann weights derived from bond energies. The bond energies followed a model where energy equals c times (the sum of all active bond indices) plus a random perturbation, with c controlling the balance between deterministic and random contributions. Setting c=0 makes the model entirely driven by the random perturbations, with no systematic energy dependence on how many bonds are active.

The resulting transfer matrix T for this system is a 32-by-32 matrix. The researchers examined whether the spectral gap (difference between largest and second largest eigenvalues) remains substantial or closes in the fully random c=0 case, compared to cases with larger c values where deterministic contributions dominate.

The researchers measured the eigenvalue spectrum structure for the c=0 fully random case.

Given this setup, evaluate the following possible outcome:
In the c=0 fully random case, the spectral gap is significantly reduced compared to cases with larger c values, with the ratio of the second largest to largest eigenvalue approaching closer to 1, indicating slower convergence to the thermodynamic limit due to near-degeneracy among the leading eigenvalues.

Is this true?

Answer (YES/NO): NO